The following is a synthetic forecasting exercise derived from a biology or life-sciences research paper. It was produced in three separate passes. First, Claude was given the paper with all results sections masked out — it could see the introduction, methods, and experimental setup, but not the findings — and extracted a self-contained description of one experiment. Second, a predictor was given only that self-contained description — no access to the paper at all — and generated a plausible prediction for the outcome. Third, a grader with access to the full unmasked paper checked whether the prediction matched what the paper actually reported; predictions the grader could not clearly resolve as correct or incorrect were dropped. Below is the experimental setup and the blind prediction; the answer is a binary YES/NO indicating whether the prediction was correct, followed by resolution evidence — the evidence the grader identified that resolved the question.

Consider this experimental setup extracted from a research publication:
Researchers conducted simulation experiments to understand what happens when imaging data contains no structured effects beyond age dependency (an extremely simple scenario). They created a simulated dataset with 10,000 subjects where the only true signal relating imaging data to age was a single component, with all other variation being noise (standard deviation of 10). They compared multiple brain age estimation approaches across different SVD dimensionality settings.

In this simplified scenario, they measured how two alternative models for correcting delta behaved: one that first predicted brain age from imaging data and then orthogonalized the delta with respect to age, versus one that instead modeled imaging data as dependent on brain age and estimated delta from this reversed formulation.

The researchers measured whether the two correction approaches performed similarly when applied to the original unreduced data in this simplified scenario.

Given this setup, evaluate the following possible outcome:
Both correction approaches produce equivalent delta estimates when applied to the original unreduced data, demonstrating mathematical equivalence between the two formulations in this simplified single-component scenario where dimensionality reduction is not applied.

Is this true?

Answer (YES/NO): NO